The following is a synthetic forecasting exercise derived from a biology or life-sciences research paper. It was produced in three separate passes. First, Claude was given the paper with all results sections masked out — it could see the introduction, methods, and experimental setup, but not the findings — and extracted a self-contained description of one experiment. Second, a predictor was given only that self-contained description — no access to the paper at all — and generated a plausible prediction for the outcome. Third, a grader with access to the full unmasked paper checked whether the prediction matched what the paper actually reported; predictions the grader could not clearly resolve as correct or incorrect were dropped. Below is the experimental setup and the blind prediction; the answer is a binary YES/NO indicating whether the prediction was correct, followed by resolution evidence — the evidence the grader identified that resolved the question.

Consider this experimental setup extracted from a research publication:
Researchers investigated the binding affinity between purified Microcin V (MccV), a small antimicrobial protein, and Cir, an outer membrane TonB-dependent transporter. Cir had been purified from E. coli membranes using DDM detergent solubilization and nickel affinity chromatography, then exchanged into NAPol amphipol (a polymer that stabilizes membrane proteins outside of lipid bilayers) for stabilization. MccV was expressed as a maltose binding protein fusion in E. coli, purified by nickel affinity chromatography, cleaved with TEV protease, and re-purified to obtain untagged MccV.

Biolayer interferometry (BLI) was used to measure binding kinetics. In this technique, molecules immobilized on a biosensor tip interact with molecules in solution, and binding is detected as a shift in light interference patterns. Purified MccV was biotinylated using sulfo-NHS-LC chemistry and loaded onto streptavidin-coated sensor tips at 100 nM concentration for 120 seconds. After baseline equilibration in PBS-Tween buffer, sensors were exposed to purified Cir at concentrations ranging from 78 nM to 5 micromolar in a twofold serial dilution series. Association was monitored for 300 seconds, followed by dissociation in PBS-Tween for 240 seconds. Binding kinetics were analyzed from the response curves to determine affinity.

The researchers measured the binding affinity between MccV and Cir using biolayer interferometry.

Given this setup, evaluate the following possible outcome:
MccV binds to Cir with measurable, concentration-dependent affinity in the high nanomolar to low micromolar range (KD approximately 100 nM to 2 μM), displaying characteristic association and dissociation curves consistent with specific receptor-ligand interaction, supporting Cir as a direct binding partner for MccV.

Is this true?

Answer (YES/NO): YES